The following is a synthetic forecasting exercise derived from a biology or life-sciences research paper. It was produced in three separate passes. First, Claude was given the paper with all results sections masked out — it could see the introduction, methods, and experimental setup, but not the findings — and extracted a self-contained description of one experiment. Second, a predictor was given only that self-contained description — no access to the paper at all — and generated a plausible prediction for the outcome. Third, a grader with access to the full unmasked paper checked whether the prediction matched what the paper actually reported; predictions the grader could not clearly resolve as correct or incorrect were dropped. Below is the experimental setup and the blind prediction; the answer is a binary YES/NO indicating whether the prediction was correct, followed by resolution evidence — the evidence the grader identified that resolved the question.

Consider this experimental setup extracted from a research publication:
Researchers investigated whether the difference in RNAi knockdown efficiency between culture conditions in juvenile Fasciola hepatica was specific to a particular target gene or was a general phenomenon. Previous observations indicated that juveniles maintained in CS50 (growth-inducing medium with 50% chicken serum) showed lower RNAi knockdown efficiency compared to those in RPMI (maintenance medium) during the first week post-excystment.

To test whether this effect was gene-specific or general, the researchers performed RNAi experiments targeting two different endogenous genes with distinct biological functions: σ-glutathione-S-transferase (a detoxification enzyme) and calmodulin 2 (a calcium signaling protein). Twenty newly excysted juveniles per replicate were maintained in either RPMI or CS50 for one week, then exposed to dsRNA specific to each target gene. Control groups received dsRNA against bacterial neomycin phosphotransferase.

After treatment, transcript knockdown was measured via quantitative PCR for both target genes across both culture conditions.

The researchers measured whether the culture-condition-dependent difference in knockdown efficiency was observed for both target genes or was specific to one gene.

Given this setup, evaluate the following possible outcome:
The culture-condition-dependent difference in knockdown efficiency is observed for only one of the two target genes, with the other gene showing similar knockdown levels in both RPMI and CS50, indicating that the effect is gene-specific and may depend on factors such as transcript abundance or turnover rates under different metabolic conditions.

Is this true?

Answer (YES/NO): NO